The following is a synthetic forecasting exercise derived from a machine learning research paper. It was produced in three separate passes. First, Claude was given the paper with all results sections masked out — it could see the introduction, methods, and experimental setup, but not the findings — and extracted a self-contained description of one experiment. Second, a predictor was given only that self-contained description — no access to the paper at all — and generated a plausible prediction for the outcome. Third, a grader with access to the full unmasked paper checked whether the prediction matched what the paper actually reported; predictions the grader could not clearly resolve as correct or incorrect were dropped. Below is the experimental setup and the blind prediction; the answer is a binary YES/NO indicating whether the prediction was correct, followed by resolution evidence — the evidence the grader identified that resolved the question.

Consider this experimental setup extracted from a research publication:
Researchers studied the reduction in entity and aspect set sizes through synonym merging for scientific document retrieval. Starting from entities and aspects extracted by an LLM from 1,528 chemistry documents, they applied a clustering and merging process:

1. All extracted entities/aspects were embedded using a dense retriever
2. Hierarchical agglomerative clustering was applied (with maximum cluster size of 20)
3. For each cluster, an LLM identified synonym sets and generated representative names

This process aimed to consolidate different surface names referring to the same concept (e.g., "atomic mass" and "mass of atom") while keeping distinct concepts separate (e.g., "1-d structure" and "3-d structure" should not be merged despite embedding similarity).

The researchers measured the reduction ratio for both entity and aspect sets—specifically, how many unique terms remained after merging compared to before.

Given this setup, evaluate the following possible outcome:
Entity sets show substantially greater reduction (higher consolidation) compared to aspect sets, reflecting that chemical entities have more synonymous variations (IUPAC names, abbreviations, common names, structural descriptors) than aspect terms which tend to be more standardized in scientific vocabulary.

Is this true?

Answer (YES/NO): NO